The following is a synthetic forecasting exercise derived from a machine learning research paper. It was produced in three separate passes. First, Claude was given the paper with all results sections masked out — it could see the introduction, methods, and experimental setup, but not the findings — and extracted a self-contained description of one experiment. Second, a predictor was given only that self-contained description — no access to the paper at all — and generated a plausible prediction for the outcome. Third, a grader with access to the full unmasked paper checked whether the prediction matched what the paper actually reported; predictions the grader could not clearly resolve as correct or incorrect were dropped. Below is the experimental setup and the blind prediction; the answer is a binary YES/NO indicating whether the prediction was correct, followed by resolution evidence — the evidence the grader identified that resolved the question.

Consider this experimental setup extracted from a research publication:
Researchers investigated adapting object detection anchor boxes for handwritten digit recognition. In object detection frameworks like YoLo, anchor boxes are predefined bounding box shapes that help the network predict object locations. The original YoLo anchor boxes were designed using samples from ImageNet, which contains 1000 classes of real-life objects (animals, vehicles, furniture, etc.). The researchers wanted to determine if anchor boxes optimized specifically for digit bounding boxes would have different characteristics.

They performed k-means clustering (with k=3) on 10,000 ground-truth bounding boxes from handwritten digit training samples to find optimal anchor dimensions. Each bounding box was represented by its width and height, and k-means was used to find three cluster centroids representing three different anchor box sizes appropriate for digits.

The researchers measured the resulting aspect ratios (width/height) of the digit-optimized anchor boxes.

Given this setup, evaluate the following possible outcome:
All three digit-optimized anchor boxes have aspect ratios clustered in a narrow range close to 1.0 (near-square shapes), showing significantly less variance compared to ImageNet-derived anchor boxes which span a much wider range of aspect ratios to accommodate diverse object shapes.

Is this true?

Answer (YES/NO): NO